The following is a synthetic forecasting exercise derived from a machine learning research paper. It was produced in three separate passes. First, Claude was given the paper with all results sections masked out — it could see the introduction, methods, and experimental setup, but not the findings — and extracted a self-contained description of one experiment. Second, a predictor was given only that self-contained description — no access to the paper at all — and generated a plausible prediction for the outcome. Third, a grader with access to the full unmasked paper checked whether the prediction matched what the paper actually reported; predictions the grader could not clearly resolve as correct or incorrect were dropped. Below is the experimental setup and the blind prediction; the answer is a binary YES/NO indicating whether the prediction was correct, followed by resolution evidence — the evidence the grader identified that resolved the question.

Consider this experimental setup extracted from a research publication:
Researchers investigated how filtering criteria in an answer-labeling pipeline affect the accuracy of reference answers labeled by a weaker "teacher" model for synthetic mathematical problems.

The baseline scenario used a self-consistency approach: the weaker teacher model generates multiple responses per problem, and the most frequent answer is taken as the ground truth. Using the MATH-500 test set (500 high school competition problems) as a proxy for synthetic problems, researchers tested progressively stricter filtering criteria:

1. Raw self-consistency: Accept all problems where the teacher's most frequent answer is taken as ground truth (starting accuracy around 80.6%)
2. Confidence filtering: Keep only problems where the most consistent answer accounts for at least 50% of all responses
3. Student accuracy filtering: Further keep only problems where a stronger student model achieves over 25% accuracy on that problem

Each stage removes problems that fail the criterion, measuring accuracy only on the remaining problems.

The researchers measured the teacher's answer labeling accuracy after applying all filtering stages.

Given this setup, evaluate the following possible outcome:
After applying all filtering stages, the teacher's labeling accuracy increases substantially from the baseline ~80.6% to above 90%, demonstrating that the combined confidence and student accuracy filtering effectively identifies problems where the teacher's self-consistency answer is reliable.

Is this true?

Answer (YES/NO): YES